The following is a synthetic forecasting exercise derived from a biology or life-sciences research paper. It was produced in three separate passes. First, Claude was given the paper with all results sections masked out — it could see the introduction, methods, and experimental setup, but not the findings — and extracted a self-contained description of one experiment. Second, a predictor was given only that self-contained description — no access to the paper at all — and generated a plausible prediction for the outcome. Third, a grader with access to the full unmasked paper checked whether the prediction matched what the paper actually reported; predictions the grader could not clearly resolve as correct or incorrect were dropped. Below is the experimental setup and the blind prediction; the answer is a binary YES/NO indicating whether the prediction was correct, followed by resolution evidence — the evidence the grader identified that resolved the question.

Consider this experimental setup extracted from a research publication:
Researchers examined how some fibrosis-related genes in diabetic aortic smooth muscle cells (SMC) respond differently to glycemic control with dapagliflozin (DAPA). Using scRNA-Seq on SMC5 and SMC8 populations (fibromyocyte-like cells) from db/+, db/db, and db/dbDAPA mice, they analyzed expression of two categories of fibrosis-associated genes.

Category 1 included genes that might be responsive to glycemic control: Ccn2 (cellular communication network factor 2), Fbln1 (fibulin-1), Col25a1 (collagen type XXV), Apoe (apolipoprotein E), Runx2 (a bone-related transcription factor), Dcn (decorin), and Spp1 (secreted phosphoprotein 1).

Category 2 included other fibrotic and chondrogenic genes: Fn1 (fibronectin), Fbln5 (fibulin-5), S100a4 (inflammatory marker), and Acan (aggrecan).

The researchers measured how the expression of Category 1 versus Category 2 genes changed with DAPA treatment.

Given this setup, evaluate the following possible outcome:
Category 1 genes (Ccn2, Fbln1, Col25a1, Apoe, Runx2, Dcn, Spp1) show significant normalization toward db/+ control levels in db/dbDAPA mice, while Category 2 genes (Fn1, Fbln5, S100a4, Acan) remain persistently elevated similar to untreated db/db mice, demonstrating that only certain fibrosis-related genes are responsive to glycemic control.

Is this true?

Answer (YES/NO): YES